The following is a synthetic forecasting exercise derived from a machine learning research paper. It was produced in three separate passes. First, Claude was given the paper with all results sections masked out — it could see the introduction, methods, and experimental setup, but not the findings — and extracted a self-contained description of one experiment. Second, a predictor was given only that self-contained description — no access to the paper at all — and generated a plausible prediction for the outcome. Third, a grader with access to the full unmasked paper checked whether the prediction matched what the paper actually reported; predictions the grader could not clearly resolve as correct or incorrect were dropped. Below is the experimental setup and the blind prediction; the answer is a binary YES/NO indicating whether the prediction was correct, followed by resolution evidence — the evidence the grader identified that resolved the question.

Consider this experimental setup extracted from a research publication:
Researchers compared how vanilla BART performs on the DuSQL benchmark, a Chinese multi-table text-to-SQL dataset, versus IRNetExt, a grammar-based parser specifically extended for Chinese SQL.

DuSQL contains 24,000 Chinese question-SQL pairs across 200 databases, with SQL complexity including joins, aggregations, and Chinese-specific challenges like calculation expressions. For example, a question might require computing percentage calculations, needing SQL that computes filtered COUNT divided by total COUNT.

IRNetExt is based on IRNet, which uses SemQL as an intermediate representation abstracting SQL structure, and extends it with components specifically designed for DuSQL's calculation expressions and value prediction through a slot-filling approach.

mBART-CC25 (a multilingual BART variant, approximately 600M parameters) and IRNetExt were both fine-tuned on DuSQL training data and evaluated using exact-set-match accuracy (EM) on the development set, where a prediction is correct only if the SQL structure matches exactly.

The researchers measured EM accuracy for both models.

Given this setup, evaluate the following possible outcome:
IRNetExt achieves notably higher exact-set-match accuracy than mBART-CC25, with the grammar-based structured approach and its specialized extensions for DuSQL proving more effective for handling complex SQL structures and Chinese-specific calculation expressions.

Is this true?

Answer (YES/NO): NO